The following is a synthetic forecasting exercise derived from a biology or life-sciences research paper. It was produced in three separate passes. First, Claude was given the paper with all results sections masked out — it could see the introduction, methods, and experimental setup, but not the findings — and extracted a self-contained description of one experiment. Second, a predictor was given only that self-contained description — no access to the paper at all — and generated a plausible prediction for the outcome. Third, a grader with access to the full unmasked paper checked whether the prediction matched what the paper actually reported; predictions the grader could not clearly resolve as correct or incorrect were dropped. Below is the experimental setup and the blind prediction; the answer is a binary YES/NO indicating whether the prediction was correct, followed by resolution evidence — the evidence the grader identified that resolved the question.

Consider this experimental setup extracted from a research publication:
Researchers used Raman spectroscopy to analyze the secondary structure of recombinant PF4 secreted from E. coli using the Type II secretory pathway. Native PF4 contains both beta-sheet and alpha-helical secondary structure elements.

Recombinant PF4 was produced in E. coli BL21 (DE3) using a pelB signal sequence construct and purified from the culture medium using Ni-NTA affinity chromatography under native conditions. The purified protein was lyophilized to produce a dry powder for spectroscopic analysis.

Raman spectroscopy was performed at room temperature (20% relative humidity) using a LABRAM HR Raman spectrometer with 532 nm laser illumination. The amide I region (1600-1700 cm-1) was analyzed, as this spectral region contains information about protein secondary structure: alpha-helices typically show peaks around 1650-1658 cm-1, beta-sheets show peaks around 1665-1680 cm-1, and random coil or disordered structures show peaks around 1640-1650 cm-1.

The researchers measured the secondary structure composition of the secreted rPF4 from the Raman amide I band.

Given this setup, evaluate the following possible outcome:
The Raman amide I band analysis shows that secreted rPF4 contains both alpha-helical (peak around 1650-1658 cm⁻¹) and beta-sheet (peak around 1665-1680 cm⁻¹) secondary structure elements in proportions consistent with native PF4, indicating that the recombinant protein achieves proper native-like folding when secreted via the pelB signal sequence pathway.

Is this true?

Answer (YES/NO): YES